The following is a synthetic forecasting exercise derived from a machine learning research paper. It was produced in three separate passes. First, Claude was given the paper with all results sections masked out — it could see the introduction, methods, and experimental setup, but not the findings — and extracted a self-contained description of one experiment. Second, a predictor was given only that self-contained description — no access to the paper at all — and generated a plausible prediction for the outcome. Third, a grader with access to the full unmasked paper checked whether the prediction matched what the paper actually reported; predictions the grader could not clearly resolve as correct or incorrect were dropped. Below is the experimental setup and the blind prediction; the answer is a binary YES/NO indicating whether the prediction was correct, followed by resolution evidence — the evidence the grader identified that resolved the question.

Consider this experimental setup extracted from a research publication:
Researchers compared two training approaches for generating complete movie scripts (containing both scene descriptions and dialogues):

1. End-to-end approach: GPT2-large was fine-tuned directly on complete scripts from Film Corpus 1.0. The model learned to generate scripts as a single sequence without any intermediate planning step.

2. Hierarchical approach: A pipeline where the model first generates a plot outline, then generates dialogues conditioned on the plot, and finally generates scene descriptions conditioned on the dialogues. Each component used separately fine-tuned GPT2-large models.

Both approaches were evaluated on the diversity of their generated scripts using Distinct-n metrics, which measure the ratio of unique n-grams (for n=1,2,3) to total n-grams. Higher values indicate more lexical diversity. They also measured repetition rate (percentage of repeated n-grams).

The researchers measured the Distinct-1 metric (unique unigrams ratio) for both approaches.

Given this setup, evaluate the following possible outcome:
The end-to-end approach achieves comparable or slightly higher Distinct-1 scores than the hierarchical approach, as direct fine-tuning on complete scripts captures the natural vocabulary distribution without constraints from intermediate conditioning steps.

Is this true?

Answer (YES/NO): YES